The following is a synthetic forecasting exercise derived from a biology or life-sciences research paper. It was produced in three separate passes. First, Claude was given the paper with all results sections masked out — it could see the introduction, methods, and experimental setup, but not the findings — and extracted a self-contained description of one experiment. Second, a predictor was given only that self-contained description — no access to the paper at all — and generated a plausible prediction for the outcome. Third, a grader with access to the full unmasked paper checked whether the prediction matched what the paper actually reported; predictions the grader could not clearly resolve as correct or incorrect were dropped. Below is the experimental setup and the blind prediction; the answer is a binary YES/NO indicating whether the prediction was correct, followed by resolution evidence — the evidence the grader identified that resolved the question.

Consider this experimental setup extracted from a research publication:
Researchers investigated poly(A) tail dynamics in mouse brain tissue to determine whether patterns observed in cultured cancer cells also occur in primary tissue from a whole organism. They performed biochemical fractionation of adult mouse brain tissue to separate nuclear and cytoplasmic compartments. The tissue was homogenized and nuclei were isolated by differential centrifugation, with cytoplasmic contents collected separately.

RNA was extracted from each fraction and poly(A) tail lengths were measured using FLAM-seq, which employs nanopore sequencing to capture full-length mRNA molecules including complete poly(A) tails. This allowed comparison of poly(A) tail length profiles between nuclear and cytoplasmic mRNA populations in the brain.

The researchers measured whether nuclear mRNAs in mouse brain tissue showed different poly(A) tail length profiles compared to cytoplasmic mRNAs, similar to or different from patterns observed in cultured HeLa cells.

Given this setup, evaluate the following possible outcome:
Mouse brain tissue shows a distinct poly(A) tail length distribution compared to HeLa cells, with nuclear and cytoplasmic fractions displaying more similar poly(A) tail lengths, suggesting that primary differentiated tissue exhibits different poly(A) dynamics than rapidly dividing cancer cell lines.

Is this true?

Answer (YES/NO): NO